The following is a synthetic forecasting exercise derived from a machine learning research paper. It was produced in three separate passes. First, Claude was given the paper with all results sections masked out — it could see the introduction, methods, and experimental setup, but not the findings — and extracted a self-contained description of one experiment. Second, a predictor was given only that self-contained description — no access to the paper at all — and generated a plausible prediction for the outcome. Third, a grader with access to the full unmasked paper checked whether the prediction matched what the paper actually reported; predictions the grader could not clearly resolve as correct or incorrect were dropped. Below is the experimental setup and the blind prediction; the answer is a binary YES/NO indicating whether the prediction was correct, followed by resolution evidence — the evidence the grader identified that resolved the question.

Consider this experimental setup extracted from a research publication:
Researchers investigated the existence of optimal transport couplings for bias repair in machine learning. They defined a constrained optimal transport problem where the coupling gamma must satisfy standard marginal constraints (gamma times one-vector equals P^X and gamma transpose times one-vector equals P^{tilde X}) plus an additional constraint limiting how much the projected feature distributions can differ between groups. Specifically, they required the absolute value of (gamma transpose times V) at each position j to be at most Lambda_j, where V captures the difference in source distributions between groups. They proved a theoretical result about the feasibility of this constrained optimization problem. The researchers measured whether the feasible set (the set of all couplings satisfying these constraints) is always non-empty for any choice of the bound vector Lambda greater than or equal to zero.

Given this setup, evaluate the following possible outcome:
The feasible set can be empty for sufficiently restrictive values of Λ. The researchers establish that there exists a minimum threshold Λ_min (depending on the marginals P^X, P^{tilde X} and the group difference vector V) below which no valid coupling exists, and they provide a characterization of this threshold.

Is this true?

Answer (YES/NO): NO